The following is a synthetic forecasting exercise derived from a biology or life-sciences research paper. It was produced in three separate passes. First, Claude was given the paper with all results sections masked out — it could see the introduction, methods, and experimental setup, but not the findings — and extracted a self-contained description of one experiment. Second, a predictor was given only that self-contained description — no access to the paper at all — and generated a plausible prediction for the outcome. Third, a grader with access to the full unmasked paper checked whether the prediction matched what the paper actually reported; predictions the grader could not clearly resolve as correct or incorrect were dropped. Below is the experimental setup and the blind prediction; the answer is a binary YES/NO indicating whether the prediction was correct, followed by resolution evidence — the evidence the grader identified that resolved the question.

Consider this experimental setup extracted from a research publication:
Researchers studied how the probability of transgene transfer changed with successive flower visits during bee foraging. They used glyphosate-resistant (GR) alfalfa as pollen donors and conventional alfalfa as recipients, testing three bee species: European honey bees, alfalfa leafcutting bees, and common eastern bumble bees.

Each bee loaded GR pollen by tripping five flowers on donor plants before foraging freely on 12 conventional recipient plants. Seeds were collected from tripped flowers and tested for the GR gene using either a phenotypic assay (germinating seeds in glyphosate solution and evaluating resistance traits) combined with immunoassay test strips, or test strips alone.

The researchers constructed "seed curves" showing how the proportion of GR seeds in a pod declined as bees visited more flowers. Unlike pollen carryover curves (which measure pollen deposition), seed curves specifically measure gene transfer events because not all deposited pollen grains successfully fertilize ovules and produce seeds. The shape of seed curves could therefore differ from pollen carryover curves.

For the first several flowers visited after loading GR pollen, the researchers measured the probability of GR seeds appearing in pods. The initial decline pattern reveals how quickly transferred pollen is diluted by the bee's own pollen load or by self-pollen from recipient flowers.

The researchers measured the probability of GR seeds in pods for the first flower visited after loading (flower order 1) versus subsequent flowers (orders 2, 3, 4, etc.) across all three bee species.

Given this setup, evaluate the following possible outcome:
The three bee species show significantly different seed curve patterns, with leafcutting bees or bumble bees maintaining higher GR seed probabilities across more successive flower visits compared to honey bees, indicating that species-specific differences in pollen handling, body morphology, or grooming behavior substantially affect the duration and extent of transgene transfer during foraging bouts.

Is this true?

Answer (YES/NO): NO